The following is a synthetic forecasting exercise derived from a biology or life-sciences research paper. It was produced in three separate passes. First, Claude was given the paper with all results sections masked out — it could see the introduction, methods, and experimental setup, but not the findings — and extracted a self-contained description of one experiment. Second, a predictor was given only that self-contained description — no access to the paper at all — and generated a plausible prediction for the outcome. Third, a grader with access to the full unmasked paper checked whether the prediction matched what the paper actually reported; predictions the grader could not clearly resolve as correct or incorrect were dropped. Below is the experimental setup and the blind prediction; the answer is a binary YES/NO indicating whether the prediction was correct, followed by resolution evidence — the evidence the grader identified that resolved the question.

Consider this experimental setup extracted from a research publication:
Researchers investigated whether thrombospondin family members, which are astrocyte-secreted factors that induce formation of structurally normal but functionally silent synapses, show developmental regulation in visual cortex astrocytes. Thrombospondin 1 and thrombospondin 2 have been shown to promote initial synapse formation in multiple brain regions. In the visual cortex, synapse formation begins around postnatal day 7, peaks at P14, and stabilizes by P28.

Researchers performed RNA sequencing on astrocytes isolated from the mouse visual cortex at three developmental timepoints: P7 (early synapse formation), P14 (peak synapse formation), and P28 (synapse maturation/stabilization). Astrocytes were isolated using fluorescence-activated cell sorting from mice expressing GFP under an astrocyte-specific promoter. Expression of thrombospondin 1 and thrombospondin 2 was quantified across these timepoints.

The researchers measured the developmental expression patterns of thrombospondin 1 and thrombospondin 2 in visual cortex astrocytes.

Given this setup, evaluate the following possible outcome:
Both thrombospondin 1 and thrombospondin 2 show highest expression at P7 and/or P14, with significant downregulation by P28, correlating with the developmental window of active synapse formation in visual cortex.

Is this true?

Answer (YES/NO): NO